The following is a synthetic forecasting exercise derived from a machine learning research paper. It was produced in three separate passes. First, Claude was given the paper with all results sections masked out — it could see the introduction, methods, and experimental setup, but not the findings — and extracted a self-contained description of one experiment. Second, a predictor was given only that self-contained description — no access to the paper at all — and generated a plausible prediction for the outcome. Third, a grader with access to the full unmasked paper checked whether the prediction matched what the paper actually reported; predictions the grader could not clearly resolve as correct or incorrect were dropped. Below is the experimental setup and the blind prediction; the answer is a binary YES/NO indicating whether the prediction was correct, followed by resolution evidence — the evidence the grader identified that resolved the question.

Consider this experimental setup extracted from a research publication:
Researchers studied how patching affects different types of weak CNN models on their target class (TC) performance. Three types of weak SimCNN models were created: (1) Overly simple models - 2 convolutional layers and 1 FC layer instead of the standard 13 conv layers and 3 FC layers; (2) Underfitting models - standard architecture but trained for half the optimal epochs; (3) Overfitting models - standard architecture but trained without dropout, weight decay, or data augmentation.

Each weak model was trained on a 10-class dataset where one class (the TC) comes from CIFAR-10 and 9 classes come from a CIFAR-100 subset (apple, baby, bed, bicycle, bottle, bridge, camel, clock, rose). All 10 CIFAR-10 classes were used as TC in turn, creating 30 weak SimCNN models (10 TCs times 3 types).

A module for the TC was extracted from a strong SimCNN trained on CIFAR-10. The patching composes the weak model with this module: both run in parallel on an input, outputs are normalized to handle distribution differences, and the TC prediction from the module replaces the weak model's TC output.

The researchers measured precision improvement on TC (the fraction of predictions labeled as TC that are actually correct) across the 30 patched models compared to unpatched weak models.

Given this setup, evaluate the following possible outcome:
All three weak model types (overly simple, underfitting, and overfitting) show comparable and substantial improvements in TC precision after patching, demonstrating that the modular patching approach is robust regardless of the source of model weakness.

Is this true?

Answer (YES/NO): NO